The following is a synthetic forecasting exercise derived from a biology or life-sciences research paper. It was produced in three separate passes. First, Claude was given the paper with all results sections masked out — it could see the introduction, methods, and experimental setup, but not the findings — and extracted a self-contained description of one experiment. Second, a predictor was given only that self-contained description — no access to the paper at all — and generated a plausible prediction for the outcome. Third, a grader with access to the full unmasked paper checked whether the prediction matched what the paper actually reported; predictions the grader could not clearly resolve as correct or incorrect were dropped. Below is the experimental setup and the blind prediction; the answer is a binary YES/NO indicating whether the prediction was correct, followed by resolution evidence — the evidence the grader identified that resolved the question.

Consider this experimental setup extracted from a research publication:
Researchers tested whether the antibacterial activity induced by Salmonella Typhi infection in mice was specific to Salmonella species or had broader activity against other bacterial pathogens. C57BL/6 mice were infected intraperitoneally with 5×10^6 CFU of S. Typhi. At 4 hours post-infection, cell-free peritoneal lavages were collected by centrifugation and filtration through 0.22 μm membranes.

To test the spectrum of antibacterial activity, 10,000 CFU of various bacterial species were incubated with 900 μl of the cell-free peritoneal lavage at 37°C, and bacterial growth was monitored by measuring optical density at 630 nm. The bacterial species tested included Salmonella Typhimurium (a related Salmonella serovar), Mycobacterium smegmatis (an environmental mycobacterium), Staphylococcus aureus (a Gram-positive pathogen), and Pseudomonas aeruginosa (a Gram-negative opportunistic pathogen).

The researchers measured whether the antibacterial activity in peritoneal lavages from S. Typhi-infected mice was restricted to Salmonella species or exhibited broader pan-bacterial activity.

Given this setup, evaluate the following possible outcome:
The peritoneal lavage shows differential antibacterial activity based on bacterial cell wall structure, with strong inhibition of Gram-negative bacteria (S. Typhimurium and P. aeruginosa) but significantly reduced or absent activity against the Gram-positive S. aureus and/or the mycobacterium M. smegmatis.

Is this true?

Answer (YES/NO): NO